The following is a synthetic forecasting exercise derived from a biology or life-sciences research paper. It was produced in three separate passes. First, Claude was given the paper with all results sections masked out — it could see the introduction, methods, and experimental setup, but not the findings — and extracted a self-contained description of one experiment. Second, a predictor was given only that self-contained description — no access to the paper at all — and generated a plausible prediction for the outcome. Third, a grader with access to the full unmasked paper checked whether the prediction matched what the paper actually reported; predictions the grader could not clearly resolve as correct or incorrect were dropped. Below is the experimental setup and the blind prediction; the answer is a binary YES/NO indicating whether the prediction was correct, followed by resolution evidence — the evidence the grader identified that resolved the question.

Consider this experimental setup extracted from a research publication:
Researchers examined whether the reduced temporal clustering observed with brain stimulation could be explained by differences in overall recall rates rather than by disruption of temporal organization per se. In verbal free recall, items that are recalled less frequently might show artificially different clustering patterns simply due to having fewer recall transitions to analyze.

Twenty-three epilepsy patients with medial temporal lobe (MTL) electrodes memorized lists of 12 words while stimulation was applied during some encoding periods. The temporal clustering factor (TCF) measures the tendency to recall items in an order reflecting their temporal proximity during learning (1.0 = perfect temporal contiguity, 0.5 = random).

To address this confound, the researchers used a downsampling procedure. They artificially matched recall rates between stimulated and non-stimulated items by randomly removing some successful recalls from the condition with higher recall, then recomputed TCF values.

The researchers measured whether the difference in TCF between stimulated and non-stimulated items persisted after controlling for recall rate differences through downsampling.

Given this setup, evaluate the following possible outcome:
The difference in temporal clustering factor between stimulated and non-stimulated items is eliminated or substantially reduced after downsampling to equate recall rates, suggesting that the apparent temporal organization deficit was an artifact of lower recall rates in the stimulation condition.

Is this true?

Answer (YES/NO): NO